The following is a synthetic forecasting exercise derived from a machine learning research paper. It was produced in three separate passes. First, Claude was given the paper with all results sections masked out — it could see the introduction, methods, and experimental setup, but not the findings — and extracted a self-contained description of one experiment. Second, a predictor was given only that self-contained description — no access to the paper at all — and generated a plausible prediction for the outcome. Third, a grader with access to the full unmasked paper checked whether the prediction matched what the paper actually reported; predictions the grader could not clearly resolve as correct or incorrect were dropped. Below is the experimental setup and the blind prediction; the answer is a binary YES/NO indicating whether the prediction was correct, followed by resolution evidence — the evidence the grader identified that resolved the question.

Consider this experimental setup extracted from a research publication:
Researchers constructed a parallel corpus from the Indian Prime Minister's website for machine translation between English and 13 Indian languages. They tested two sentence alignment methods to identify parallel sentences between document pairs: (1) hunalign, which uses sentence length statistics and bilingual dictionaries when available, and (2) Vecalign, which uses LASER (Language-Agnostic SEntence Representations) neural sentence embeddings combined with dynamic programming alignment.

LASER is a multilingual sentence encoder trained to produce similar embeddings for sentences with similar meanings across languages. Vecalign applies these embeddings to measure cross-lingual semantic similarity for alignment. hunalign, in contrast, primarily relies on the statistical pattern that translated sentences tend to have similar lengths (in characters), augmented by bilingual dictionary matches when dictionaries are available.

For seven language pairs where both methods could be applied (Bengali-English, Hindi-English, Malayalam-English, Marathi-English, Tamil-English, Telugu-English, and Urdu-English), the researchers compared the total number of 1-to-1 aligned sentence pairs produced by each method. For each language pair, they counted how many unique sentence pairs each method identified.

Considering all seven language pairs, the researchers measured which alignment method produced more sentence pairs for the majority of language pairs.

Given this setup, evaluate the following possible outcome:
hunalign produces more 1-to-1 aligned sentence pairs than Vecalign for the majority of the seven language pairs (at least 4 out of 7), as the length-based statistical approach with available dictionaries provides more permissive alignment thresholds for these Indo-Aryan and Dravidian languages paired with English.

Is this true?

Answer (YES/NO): YES